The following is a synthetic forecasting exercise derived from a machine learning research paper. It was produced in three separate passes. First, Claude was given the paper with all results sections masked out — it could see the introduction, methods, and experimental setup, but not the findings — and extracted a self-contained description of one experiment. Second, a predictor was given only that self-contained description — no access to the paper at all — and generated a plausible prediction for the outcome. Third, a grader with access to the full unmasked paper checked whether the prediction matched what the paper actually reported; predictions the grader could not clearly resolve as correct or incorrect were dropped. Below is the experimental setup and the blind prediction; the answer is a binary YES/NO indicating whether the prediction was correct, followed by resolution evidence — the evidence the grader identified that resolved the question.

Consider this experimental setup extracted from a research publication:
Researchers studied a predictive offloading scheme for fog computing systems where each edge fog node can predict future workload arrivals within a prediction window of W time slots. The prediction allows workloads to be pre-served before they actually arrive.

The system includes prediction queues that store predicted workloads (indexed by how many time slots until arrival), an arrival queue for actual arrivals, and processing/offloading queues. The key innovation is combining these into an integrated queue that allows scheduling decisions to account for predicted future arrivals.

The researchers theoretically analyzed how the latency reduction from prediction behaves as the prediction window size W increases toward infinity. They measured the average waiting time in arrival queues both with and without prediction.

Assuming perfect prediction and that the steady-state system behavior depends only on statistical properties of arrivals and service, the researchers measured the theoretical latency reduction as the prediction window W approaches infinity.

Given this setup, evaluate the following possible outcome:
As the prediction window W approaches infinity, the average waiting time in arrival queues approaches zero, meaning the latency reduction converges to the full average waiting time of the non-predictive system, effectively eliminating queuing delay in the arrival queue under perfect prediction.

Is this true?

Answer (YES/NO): YES